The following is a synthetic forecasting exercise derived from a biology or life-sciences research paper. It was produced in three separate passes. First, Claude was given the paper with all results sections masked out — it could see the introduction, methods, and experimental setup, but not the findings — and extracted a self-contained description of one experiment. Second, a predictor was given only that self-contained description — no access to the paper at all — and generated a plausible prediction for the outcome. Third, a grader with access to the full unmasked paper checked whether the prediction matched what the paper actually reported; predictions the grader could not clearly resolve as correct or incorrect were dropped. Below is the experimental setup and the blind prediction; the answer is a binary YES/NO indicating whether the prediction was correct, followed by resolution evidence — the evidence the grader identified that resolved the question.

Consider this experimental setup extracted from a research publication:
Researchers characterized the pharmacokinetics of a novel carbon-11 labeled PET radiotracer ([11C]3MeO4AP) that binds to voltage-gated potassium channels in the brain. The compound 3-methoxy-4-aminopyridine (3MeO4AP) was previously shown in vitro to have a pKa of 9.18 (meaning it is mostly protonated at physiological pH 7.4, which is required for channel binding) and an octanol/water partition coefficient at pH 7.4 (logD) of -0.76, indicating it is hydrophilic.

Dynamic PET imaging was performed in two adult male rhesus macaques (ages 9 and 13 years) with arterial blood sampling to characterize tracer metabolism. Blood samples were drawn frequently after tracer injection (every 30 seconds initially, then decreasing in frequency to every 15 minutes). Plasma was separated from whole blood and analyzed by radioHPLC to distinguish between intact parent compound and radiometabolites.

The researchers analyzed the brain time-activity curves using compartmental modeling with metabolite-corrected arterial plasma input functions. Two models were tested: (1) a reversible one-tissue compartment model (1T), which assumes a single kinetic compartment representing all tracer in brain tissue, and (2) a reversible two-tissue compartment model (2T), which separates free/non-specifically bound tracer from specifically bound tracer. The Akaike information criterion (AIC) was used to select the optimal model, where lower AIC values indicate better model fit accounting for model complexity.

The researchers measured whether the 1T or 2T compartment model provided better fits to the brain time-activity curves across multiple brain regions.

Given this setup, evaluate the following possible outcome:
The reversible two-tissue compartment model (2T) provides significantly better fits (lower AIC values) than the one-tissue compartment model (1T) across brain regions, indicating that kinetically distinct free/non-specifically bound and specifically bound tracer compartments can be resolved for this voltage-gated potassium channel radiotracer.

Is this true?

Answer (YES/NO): NO